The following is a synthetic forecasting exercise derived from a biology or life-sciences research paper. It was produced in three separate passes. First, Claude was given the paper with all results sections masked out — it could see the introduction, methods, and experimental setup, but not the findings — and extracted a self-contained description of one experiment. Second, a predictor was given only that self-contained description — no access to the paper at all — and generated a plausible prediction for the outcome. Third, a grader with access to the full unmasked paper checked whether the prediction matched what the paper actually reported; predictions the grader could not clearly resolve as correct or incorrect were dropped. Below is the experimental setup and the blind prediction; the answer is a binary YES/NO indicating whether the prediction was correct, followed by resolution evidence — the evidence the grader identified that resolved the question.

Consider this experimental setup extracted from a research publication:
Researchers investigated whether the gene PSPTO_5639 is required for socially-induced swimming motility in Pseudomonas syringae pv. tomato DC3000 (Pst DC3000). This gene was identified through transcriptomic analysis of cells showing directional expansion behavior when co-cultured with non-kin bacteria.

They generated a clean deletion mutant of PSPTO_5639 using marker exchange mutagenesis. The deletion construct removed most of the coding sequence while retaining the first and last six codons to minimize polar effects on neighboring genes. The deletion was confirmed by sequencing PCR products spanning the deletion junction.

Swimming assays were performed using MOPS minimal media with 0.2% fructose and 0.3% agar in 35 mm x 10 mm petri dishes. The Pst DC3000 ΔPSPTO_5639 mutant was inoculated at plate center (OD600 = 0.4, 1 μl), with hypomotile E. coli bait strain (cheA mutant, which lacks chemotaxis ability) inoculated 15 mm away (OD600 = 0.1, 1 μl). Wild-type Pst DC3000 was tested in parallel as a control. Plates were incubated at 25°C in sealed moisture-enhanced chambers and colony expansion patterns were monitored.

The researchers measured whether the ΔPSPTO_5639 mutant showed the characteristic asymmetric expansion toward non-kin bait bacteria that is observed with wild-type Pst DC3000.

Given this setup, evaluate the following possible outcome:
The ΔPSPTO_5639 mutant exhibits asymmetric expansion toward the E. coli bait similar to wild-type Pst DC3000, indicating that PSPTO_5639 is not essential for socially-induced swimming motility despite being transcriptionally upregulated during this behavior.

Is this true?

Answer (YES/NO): YES